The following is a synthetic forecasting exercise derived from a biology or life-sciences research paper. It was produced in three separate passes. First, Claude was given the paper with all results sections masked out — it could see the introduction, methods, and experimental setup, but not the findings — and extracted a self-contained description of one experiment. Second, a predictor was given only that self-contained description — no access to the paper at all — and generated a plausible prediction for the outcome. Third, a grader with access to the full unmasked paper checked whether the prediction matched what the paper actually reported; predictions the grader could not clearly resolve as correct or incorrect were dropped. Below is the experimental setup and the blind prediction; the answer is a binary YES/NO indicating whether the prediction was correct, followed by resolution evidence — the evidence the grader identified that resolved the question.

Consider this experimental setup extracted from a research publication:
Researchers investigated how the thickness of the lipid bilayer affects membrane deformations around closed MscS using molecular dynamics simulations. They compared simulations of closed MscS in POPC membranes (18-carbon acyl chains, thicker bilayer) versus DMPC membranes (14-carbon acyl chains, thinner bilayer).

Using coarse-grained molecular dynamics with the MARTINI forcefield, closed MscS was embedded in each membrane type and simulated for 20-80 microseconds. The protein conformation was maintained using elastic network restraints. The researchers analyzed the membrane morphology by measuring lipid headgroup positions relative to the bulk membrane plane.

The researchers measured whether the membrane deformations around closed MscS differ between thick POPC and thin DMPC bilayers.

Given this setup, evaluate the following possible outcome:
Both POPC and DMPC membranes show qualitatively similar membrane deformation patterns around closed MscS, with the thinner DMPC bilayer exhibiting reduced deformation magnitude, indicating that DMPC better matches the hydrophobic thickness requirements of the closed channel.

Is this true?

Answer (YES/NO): NO